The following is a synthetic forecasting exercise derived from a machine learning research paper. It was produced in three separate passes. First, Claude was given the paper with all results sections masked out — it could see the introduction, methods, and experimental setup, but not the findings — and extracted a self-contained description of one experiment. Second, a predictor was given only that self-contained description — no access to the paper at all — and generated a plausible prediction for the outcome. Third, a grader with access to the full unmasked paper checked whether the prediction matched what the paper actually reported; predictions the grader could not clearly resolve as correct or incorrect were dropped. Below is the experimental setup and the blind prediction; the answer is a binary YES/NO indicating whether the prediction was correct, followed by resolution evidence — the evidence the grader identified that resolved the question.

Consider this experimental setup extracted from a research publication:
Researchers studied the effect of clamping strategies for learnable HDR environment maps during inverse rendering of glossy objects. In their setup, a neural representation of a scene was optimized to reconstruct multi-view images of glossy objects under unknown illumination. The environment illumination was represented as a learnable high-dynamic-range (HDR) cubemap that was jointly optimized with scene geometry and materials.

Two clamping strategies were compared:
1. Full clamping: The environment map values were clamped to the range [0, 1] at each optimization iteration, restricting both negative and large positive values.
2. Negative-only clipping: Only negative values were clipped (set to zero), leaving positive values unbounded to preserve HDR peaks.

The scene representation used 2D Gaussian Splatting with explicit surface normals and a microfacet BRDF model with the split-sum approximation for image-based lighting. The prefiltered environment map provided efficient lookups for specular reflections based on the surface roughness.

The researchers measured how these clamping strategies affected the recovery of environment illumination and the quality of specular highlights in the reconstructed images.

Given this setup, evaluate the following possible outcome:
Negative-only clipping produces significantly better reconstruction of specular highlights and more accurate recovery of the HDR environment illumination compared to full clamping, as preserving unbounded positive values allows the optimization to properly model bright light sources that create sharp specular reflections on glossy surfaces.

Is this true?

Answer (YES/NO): YES